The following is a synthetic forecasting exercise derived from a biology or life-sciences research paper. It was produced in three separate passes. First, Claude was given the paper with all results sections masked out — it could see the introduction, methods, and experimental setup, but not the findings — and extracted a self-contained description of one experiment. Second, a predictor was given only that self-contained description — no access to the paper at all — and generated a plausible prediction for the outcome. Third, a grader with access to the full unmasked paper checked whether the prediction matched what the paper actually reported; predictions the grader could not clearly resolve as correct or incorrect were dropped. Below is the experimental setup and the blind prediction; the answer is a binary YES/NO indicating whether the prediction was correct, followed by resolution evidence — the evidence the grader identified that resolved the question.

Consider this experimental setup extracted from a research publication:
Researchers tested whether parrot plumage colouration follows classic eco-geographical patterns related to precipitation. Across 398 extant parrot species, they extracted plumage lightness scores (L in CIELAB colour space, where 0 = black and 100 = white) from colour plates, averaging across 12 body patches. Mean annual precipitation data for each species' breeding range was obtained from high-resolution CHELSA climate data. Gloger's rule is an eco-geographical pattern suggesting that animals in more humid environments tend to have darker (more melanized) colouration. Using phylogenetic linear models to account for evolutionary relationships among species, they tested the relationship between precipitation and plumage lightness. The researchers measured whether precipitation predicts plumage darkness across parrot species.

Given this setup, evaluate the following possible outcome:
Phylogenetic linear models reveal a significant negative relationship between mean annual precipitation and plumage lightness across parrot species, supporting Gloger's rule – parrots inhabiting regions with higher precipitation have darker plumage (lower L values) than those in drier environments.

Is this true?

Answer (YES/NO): YES